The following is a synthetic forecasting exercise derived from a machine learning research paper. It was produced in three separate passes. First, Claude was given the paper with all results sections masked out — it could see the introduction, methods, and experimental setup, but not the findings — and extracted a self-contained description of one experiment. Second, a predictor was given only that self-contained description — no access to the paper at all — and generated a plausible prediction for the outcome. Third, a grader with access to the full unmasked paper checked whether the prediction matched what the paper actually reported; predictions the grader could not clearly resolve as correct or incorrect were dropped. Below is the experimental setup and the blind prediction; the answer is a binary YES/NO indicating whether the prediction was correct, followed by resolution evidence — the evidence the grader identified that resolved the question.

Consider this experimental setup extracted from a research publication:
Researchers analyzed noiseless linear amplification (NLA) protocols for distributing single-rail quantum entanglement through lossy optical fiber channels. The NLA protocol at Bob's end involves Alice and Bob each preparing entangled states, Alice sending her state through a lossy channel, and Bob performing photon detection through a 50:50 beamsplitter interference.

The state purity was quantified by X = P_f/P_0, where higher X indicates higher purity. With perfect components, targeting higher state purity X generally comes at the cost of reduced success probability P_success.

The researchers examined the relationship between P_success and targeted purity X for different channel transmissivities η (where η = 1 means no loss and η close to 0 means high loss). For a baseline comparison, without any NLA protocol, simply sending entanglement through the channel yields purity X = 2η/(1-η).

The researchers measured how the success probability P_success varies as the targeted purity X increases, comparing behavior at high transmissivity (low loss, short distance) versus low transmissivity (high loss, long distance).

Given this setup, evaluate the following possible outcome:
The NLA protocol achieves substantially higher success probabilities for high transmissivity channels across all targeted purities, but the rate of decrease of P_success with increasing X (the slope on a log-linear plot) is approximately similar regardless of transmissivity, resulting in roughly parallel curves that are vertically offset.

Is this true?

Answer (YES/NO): NO